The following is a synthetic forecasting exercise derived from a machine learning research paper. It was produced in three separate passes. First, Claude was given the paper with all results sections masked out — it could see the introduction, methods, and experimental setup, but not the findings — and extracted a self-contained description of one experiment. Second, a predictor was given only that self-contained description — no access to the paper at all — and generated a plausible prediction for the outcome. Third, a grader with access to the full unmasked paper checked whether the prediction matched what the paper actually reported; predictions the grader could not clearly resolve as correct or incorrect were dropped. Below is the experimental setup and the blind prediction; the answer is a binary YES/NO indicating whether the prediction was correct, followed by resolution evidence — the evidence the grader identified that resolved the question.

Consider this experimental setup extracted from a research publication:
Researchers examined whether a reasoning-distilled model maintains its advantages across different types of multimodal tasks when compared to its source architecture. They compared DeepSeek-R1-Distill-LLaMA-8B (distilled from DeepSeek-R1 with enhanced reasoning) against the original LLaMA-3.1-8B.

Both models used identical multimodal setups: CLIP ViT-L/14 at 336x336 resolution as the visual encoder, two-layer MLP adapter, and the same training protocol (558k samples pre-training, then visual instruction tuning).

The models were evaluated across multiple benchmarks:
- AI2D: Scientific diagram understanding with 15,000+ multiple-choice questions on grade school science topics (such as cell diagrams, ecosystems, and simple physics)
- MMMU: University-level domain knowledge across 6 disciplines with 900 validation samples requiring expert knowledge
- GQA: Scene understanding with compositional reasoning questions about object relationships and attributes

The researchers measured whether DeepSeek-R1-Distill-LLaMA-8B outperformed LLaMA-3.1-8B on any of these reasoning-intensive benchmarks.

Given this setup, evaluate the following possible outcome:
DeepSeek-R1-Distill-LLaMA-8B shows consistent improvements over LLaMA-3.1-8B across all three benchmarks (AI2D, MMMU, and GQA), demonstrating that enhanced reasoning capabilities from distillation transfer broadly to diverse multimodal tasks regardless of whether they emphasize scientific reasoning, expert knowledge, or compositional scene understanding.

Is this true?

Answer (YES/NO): NO